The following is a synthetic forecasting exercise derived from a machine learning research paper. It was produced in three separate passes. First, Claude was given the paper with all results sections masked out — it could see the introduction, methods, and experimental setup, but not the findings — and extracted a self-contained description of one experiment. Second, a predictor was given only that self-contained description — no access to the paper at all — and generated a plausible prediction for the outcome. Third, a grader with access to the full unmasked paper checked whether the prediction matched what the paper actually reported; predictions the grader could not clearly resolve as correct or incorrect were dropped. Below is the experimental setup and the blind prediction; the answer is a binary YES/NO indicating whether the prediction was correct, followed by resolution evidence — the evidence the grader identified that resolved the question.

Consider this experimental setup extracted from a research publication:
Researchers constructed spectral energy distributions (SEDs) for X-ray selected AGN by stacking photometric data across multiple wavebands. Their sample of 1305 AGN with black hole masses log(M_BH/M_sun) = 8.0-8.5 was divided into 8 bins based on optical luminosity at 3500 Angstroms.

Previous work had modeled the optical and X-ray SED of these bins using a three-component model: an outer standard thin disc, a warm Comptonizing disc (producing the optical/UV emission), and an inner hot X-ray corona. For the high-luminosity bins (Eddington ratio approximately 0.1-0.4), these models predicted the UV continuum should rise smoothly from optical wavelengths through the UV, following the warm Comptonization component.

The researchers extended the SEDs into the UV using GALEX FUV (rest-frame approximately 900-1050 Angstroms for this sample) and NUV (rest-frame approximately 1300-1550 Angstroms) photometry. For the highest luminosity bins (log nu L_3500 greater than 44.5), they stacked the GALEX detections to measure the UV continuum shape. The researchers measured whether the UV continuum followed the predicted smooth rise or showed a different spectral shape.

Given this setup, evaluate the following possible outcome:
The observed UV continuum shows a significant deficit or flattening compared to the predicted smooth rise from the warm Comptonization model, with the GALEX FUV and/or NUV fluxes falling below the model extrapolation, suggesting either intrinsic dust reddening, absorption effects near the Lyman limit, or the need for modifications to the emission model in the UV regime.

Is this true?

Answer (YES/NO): NO